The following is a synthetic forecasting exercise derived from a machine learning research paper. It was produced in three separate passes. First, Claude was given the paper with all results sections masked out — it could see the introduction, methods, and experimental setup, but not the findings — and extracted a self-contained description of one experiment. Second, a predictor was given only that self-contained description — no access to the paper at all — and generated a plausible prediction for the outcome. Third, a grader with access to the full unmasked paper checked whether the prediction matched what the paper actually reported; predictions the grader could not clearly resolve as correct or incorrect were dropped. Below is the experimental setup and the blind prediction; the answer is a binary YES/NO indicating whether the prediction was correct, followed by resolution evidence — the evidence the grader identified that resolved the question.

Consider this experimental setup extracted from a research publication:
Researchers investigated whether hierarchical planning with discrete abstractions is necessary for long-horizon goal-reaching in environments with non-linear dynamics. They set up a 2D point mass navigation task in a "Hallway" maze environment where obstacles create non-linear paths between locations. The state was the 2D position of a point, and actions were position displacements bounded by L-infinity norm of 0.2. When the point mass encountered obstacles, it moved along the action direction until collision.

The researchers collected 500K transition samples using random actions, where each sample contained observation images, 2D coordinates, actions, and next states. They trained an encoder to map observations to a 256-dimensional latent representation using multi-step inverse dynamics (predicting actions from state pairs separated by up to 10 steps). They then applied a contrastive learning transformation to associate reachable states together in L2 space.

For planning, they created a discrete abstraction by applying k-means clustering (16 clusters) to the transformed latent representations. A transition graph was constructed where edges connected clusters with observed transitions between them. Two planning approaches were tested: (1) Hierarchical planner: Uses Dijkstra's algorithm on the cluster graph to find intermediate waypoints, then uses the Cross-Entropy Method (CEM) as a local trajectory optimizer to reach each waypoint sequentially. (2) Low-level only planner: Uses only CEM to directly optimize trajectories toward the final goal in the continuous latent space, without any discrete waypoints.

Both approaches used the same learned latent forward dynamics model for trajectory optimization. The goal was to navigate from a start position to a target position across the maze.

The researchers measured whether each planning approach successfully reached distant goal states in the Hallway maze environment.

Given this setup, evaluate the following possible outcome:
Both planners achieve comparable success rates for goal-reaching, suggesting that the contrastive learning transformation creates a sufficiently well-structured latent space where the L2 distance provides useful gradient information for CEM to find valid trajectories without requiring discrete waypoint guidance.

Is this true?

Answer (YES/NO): NO